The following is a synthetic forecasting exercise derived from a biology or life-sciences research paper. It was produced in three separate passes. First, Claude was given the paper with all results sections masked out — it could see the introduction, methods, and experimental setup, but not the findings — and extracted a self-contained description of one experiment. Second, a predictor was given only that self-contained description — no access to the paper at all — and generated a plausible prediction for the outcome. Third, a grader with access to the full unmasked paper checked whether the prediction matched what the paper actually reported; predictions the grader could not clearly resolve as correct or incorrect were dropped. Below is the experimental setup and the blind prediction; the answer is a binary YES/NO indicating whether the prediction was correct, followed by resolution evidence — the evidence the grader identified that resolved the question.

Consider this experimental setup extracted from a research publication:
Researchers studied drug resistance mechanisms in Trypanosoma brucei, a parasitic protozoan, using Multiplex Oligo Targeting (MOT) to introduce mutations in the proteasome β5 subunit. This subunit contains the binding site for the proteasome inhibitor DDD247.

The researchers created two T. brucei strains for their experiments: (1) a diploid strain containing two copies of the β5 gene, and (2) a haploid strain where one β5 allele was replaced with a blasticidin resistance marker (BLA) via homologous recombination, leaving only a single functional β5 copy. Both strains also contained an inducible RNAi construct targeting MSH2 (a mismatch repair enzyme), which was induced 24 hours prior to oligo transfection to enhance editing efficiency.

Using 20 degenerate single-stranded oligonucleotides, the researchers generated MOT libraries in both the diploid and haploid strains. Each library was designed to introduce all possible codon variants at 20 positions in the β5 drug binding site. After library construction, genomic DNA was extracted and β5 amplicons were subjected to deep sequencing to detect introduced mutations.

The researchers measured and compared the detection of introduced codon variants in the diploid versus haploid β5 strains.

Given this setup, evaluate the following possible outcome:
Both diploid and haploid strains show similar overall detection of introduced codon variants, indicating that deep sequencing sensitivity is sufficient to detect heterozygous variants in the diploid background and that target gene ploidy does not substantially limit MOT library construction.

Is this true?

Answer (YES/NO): NO